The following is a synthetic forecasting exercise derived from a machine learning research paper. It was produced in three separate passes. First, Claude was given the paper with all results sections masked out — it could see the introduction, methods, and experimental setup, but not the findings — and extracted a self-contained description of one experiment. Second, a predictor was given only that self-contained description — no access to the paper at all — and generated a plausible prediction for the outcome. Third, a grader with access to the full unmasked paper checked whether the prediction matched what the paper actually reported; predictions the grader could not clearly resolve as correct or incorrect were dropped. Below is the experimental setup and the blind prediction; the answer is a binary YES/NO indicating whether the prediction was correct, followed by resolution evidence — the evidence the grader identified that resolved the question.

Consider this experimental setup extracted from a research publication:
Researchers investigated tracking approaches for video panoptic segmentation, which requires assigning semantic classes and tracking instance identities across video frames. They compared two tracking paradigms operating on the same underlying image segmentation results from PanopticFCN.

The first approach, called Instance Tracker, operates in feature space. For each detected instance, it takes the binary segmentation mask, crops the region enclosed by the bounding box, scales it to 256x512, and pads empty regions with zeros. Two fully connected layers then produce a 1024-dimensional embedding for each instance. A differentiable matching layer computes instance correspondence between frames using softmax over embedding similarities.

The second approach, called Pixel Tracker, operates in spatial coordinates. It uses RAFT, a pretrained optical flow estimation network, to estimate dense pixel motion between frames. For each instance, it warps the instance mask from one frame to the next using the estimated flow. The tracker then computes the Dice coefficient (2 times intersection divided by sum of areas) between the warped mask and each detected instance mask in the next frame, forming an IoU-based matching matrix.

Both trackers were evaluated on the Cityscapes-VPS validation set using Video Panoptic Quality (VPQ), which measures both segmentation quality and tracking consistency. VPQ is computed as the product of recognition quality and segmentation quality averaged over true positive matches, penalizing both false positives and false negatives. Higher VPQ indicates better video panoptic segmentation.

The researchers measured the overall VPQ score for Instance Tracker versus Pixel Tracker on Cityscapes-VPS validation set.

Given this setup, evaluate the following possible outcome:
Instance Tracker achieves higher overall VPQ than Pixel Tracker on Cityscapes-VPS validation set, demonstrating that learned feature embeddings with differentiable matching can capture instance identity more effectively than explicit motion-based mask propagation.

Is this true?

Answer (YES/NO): NO